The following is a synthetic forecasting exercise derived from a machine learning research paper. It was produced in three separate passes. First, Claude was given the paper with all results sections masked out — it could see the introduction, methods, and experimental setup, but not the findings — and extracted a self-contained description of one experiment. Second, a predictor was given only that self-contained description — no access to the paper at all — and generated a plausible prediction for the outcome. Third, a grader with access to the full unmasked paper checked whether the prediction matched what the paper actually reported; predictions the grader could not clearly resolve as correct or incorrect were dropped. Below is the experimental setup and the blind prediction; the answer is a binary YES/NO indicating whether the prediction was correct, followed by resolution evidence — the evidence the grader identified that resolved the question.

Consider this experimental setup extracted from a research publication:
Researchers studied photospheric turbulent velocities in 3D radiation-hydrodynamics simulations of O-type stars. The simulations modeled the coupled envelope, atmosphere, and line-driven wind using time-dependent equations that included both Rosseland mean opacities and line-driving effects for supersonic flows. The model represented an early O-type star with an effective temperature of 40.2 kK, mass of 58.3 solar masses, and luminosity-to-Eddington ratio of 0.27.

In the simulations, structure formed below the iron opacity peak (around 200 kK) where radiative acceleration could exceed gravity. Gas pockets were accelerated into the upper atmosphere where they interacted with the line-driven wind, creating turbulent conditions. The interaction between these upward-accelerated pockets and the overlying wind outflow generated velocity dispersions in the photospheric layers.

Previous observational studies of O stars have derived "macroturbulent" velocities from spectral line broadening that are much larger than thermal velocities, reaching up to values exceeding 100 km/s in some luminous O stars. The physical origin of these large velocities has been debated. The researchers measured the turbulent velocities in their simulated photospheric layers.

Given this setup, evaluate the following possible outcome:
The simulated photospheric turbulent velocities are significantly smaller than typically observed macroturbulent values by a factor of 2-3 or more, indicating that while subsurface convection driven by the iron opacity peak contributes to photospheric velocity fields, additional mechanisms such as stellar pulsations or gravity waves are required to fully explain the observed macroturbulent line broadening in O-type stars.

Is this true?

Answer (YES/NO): NO